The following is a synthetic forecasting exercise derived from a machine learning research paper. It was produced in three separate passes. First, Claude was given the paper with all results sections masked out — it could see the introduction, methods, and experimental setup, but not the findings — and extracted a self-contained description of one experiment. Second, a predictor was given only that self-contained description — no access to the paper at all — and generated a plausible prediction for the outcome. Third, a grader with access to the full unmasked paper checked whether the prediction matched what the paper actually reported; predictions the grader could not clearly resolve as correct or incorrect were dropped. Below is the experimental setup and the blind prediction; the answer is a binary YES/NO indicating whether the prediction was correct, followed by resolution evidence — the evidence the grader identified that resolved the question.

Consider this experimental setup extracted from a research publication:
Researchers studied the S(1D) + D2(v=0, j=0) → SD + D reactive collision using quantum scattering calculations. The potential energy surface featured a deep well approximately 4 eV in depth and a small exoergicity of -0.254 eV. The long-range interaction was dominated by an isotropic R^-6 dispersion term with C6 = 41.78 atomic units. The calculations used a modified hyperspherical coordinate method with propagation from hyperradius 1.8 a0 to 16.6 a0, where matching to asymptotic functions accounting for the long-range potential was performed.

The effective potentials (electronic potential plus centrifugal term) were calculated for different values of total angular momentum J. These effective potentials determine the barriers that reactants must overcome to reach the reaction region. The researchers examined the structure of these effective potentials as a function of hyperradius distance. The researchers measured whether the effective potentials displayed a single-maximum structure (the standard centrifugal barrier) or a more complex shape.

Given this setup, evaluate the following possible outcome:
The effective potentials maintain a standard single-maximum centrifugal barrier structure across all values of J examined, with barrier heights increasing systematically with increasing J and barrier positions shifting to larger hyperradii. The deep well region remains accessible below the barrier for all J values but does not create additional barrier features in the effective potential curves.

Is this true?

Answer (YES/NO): NO